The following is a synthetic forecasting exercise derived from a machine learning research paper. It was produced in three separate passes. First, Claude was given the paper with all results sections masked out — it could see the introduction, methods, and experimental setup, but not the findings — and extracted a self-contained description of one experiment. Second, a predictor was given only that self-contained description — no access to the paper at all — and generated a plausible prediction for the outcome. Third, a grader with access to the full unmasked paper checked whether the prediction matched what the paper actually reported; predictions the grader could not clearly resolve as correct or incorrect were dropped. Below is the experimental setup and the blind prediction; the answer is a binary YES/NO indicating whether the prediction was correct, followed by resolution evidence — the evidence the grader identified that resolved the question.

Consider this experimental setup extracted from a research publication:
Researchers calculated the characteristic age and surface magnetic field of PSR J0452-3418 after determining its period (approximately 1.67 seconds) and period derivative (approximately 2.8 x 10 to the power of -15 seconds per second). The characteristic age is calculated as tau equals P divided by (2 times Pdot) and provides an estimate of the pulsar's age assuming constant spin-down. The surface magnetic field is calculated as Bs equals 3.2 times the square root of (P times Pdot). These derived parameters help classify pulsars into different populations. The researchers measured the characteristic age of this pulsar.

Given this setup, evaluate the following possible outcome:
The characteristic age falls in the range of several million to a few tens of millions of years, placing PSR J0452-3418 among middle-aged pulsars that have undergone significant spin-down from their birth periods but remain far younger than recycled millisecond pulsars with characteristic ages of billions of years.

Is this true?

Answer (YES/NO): YES